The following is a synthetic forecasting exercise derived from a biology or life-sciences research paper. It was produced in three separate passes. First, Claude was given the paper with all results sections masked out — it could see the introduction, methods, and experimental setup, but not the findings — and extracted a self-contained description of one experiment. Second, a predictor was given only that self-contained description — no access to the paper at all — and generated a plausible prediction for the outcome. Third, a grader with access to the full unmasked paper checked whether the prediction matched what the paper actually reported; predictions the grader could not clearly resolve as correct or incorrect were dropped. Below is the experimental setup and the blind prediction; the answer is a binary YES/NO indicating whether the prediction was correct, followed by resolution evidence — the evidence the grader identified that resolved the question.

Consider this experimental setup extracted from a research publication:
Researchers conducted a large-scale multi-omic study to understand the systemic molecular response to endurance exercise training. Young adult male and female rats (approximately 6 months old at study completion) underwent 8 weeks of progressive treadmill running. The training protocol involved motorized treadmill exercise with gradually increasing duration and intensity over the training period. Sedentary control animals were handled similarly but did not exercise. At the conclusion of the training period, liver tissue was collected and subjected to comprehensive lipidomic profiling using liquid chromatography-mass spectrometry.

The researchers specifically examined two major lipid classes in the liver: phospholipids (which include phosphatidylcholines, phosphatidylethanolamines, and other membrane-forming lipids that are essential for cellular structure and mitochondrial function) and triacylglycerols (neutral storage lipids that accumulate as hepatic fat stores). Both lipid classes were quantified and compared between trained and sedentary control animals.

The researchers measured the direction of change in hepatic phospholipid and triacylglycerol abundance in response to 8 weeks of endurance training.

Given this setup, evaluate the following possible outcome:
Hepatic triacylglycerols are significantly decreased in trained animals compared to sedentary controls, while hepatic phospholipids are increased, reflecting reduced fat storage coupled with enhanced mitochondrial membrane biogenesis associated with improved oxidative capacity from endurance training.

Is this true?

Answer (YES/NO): YES